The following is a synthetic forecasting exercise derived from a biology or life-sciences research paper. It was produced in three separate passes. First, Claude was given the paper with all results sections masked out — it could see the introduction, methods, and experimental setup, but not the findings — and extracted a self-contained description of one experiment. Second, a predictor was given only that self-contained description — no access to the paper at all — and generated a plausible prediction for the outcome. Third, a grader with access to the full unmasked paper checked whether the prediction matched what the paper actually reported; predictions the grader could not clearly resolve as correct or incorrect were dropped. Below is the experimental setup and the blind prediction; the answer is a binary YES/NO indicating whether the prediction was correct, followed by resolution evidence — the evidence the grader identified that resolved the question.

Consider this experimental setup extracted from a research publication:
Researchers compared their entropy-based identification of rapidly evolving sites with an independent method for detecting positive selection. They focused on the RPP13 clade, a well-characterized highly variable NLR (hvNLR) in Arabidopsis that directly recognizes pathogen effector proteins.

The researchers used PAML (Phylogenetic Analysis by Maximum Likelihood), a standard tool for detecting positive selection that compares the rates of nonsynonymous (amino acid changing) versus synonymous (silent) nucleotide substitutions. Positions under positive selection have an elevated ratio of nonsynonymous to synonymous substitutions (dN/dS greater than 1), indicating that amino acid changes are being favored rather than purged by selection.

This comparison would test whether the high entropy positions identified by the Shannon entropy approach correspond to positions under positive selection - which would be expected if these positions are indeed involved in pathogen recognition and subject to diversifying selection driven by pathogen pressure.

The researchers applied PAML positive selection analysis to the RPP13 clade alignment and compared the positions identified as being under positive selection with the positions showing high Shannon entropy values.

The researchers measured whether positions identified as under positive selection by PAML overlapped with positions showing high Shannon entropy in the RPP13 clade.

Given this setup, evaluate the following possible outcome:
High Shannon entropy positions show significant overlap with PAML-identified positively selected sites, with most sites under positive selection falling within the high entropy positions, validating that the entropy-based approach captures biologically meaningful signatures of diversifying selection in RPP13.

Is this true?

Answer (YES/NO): YES